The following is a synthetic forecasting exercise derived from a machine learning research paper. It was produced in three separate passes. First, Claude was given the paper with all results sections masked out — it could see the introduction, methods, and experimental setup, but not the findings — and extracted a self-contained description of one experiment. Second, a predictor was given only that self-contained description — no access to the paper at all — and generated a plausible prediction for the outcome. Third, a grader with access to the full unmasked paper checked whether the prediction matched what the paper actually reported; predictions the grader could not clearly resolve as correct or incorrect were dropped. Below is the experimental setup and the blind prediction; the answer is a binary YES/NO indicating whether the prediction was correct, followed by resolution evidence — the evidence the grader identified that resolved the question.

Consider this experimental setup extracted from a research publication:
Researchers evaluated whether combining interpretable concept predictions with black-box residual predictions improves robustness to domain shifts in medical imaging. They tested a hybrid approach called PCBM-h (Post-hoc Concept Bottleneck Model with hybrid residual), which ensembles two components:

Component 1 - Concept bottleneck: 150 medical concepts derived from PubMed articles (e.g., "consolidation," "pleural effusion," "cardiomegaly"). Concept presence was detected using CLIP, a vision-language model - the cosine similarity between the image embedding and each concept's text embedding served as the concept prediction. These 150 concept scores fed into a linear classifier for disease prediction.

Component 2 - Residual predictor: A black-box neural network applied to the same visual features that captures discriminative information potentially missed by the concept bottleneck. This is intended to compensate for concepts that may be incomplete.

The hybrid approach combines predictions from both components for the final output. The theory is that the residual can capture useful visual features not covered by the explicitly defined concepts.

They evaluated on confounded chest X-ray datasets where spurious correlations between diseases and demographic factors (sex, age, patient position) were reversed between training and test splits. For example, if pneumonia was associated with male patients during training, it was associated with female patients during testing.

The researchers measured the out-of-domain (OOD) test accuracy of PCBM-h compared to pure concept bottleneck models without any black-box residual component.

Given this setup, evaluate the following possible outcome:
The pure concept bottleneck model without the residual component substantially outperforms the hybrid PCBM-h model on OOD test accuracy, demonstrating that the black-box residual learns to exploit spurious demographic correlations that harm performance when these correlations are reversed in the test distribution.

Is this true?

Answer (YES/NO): YES